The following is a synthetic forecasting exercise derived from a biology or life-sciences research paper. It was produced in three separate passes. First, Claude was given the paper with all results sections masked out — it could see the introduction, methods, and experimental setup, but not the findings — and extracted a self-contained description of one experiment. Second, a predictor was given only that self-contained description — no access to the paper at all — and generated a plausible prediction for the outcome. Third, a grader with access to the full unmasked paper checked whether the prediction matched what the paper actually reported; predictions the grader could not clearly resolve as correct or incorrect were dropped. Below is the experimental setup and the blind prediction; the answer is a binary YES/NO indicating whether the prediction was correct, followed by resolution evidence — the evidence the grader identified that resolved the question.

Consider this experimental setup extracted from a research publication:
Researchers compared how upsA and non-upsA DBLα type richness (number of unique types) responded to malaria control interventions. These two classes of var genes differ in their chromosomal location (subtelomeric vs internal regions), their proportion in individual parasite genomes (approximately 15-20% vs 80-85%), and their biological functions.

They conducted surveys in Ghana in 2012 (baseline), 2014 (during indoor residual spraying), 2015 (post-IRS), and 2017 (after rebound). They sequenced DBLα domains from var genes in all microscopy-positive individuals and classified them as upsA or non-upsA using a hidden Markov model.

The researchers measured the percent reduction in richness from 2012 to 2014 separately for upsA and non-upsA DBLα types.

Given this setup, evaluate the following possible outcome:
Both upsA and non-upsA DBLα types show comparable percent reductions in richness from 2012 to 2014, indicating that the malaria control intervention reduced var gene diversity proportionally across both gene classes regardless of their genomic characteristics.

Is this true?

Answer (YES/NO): NO